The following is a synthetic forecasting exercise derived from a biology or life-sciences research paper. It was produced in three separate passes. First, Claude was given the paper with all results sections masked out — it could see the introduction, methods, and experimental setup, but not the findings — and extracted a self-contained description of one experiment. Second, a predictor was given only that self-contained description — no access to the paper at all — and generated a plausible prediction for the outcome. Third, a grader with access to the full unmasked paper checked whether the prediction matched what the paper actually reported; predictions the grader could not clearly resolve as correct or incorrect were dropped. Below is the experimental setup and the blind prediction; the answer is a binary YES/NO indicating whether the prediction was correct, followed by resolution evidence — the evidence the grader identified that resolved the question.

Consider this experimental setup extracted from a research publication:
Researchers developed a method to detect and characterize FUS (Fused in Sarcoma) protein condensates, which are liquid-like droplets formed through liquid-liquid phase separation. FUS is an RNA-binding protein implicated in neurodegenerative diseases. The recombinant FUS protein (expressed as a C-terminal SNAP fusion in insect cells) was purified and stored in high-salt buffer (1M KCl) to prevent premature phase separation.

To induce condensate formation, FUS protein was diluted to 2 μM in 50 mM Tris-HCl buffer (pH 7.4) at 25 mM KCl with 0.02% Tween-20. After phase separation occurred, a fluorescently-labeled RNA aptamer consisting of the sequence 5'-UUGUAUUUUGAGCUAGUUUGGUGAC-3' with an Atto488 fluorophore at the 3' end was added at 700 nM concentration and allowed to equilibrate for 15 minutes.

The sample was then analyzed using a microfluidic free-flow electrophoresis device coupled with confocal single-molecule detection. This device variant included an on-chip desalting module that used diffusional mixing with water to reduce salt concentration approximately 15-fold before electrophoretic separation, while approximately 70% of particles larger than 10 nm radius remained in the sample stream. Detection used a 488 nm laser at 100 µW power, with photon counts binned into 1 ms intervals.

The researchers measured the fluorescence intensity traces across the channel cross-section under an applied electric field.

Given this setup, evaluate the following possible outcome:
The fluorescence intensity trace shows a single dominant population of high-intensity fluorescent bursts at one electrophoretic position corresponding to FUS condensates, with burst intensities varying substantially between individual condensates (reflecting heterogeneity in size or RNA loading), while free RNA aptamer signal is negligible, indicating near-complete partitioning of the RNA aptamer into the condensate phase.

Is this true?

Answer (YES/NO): NO